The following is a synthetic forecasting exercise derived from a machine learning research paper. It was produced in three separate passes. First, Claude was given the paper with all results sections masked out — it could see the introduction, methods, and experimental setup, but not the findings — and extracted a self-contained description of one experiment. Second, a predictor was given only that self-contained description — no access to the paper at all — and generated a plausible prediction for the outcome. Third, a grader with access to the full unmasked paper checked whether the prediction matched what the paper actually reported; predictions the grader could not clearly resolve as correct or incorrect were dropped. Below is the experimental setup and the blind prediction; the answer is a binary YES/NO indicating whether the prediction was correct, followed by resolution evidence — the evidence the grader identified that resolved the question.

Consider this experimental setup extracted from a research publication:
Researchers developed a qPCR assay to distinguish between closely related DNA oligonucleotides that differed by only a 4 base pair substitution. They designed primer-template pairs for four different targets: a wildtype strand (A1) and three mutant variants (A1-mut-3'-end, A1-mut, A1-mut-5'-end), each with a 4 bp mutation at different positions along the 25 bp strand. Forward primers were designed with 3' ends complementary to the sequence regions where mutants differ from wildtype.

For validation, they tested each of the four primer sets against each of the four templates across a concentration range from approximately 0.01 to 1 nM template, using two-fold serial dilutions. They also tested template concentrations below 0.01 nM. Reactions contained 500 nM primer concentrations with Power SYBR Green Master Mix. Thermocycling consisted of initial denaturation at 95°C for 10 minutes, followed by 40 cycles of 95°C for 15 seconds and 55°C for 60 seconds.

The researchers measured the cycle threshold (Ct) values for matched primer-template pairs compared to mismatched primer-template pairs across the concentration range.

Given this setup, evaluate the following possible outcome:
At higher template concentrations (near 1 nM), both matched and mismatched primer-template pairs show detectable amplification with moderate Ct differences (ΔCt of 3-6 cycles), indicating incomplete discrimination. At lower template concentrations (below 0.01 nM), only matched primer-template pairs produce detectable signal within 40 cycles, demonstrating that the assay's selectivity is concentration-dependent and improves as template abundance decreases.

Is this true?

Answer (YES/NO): NO